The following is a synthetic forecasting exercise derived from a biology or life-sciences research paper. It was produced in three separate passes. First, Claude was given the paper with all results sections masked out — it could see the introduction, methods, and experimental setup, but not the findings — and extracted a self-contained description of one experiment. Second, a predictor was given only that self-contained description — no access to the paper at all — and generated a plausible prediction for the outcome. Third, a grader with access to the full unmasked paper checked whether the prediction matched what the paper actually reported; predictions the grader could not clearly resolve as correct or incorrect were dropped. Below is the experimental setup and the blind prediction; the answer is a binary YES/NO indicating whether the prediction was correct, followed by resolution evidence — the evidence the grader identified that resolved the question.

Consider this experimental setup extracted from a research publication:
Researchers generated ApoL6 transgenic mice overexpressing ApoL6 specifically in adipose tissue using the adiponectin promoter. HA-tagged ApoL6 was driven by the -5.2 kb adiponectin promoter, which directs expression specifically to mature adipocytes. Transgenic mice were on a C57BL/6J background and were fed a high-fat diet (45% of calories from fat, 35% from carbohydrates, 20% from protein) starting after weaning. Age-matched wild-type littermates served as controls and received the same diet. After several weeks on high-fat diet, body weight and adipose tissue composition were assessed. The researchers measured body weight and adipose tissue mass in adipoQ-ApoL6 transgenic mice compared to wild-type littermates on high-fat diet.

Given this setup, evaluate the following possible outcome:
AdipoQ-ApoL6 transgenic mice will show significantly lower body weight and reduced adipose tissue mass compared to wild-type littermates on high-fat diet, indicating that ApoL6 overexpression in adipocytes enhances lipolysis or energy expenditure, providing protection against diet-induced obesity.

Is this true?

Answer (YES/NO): NO